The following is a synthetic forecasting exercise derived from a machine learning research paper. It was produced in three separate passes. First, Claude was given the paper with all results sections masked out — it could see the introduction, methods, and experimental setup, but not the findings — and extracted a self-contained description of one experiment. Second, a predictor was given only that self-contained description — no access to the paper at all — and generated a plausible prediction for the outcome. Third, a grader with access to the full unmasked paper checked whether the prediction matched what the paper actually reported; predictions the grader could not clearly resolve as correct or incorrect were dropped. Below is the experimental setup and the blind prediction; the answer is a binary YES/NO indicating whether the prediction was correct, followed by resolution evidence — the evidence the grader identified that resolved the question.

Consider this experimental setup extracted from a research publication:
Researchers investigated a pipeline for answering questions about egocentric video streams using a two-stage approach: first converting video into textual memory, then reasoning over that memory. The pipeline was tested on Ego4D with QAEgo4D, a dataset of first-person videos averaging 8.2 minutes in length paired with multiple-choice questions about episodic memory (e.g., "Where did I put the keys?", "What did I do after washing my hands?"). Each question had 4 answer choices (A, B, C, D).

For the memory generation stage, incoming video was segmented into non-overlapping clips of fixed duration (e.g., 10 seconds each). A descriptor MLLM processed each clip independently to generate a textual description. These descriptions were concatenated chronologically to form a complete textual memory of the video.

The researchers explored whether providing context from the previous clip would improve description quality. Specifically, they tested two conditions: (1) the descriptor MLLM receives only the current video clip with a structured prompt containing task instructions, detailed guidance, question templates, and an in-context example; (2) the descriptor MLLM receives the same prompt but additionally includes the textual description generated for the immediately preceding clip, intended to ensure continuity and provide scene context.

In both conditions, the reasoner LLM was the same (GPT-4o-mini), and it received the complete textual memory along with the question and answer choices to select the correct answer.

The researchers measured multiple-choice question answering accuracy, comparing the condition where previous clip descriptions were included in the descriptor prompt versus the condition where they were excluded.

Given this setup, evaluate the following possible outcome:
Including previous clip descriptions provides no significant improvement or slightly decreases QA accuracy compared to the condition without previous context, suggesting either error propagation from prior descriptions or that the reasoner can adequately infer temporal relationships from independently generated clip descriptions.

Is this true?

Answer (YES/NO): YES